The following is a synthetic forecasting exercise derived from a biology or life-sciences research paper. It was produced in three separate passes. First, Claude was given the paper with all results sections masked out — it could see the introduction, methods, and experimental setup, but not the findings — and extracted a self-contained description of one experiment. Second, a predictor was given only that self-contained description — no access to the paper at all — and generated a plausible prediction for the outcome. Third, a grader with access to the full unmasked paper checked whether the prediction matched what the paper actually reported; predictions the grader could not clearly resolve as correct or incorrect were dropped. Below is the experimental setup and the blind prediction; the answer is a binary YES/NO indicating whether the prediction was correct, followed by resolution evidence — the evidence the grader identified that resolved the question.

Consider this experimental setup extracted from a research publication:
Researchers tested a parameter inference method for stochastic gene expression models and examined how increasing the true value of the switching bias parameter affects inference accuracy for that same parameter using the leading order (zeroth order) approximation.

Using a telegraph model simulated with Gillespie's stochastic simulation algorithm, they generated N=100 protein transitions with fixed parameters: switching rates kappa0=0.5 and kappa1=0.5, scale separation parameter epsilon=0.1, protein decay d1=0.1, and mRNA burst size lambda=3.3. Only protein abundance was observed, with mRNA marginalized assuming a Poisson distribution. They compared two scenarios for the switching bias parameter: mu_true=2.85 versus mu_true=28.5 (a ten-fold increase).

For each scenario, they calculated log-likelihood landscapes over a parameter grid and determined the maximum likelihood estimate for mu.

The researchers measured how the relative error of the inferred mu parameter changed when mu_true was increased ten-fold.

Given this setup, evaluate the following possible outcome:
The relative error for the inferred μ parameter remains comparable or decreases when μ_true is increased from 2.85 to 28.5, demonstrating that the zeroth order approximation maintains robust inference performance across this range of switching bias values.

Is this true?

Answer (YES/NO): YES